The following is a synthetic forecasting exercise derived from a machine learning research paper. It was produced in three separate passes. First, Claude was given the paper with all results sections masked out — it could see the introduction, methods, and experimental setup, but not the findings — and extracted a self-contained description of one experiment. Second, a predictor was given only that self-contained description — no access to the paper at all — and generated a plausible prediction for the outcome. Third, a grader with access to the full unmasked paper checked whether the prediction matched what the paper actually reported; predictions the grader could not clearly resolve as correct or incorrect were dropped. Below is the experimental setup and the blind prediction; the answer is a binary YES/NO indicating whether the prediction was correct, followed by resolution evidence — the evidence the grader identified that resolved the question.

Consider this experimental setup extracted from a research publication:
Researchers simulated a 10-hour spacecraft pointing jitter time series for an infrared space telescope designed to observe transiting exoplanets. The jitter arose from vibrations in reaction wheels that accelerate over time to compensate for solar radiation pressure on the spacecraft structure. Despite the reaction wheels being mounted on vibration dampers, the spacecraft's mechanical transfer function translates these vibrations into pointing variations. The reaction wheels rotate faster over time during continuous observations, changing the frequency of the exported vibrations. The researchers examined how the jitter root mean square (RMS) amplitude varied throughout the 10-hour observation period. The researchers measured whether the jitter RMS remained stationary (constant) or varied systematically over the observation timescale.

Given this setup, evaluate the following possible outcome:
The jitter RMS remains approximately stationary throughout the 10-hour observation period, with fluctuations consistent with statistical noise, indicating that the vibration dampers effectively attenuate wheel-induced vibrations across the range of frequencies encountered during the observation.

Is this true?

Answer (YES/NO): NO